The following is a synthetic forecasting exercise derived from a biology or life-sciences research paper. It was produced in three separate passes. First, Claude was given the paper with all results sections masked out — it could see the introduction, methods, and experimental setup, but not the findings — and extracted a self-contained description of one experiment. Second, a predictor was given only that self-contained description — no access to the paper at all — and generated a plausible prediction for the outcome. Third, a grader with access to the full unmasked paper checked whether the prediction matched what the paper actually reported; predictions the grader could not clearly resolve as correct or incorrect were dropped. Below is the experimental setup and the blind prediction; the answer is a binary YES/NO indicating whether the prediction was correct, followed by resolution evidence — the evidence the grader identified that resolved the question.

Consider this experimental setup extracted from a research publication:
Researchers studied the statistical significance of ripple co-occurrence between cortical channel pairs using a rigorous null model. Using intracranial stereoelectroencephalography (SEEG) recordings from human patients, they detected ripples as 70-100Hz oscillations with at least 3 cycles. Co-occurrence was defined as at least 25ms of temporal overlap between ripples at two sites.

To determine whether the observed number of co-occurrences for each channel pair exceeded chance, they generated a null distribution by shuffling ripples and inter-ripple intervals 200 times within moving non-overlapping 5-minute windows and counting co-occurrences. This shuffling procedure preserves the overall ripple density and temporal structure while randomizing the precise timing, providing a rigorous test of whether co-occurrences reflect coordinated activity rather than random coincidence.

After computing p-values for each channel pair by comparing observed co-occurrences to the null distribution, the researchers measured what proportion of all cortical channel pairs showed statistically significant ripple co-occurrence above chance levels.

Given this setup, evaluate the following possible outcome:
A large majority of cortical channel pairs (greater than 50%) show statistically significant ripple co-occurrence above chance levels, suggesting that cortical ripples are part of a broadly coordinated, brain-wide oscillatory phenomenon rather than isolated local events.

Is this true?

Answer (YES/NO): YES